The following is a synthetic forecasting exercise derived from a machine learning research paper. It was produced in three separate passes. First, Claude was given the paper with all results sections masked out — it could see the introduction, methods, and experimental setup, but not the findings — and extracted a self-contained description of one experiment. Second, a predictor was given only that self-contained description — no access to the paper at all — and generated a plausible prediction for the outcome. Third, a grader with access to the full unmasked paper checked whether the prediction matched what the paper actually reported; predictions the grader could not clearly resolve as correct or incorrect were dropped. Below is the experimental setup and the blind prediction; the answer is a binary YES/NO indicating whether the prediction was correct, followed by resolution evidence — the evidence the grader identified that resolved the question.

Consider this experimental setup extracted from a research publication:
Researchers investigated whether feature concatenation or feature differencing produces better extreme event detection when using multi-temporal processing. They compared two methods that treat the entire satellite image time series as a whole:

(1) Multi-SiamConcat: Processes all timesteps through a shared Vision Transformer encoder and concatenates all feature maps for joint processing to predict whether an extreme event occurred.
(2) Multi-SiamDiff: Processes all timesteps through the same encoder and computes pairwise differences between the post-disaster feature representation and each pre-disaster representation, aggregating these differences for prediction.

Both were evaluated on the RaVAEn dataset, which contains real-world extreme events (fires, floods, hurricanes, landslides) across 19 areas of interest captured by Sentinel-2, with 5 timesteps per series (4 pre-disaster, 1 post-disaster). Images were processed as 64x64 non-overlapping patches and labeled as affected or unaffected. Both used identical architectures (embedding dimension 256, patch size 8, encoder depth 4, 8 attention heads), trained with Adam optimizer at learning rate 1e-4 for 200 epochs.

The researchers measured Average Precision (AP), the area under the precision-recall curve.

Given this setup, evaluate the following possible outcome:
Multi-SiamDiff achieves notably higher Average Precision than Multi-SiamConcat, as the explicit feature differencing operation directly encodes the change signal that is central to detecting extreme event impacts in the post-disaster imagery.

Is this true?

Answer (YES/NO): NO